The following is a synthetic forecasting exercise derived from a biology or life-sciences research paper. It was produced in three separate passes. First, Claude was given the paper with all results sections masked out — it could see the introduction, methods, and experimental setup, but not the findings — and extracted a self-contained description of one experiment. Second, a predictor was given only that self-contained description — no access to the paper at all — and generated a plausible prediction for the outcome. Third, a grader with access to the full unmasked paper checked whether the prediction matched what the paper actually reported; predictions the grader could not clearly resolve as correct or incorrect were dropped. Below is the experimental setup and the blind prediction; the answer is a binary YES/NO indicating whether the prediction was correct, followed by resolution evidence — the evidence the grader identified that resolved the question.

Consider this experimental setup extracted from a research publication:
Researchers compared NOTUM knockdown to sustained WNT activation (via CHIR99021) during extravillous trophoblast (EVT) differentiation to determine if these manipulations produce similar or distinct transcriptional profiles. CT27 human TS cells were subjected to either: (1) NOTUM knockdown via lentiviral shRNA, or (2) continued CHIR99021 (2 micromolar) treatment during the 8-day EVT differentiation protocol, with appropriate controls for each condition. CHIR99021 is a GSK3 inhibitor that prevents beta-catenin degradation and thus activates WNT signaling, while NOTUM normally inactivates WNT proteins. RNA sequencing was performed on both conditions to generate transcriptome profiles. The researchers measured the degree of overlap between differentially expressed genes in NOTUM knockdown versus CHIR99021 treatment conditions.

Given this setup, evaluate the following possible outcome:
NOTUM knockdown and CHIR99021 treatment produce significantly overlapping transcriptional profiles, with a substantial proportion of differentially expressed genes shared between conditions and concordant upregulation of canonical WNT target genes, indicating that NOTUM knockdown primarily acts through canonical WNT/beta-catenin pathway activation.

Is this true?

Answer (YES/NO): NO